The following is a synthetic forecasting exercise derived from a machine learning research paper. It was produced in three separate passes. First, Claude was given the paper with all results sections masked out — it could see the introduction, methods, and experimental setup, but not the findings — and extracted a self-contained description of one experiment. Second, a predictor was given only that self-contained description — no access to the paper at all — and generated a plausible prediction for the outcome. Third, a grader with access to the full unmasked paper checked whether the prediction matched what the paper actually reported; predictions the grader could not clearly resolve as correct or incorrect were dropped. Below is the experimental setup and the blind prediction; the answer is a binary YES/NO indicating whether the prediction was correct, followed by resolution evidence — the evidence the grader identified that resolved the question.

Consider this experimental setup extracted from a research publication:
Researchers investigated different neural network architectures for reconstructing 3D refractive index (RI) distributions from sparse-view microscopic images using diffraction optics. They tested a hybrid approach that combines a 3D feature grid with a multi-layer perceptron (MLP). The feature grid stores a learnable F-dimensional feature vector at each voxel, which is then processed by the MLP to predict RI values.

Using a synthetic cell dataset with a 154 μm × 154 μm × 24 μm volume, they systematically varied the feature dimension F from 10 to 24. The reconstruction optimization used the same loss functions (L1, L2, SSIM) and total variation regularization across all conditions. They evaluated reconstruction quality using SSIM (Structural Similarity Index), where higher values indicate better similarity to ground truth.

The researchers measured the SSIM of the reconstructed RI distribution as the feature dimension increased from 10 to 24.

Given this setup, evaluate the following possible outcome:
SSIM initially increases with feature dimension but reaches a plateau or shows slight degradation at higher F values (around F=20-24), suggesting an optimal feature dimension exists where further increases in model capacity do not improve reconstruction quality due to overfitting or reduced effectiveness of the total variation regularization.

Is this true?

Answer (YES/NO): NO